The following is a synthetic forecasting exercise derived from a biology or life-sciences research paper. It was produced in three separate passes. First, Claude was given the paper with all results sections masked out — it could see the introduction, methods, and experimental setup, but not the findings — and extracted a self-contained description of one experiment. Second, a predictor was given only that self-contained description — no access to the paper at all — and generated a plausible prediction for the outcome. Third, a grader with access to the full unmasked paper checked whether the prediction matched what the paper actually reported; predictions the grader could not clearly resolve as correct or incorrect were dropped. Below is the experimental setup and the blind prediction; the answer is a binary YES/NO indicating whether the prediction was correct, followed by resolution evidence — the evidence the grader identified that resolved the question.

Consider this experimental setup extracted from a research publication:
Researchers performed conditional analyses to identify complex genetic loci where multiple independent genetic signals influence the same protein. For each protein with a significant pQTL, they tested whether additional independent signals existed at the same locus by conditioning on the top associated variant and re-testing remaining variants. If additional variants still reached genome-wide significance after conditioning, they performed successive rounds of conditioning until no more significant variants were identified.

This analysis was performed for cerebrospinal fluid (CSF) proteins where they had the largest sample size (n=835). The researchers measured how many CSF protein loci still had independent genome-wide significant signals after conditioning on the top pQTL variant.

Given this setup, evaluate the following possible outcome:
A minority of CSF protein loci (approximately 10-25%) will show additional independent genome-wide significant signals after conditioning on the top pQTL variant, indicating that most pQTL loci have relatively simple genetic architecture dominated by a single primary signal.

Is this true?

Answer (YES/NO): NO